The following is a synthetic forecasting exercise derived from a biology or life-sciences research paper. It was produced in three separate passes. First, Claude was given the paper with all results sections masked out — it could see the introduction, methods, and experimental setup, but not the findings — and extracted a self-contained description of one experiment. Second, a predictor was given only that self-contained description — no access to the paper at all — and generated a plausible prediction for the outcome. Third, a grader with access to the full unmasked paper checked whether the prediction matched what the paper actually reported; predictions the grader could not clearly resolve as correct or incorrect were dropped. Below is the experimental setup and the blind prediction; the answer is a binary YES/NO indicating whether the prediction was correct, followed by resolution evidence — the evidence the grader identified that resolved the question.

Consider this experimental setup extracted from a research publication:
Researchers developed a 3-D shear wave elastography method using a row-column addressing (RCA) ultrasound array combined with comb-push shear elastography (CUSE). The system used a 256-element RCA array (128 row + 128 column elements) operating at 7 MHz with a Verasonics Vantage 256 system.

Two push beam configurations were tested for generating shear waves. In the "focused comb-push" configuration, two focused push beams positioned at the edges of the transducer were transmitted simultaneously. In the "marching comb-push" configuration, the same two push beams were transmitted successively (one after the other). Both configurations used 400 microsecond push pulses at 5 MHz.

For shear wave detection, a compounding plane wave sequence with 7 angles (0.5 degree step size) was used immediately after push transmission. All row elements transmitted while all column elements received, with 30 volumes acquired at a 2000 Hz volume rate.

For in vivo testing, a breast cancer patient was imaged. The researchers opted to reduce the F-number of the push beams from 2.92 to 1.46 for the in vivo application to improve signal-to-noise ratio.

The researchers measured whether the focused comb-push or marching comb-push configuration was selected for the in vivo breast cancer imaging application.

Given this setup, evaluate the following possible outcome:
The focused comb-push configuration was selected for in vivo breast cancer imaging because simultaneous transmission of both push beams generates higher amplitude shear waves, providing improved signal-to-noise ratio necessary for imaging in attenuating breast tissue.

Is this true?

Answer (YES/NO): NO